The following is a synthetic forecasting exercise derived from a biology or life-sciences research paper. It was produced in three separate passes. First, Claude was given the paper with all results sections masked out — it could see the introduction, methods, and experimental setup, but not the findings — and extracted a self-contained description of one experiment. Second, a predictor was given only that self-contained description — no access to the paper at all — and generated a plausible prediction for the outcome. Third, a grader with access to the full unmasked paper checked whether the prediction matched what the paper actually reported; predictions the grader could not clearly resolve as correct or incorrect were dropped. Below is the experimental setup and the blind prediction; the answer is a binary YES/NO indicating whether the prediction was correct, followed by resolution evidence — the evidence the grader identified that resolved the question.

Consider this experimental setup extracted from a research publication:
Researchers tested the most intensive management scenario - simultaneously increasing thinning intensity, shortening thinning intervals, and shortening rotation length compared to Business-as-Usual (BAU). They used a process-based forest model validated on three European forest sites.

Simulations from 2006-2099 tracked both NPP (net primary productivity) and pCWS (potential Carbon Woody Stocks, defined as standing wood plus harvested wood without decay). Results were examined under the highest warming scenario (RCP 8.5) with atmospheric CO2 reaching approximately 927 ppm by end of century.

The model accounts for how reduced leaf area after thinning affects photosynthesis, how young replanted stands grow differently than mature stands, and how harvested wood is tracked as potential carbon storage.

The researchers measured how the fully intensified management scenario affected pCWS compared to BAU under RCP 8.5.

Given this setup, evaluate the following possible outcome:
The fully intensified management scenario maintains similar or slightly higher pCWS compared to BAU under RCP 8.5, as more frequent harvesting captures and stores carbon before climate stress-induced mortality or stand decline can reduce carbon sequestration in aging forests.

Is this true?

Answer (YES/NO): NO